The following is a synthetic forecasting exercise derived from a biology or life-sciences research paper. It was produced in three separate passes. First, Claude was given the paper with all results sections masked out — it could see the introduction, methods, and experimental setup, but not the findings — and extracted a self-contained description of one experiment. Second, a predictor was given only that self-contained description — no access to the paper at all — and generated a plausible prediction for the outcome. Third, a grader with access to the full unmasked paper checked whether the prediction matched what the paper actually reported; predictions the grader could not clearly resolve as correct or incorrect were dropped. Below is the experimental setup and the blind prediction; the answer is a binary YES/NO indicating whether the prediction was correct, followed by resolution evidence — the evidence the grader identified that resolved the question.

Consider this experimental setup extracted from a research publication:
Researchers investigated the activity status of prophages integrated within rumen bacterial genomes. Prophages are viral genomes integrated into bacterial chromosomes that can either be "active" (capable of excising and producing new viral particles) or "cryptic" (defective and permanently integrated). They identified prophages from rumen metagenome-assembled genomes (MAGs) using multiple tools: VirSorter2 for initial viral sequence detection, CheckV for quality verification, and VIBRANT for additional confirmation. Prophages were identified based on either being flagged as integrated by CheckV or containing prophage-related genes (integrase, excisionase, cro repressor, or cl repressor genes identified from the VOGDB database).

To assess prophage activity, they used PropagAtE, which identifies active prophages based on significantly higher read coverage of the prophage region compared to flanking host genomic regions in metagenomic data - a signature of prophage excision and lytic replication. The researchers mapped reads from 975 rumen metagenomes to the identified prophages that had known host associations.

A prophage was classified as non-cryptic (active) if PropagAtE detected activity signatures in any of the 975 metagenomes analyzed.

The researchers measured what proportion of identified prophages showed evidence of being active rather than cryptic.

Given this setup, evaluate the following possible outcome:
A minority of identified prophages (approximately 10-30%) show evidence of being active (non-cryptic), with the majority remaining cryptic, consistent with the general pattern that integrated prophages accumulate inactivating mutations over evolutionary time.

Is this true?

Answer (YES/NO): YES